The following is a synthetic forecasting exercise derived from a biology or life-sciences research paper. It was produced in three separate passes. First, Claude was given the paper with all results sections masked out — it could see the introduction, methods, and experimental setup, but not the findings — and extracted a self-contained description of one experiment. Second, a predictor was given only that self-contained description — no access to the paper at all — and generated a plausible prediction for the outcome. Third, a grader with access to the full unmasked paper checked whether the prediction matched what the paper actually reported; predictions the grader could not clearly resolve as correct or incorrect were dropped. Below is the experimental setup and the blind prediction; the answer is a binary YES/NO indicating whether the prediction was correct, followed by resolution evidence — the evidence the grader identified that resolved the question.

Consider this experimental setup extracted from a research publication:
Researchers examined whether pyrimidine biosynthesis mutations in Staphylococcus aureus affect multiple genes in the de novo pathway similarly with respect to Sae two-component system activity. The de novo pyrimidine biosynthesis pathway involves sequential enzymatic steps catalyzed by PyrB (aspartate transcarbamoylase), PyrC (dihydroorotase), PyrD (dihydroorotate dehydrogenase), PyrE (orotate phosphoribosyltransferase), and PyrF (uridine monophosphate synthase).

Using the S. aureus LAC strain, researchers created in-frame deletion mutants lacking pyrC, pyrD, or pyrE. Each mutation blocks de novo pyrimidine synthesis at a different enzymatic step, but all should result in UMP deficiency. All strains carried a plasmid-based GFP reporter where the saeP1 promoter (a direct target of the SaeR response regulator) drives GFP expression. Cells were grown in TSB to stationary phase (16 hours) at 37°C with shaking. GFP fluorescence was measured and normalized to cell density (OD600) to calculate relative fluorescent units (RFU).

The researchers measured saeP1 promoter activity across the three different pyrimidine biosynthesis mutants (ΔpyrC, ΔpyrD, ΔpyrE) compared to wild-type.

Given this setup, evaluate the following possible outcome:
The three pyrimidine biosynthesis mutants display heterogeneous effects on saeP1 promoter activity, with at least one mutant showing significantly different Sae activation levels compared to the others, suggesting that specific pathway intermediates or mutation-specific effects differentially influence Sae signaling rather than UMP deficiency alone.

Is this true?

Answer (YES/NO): NO